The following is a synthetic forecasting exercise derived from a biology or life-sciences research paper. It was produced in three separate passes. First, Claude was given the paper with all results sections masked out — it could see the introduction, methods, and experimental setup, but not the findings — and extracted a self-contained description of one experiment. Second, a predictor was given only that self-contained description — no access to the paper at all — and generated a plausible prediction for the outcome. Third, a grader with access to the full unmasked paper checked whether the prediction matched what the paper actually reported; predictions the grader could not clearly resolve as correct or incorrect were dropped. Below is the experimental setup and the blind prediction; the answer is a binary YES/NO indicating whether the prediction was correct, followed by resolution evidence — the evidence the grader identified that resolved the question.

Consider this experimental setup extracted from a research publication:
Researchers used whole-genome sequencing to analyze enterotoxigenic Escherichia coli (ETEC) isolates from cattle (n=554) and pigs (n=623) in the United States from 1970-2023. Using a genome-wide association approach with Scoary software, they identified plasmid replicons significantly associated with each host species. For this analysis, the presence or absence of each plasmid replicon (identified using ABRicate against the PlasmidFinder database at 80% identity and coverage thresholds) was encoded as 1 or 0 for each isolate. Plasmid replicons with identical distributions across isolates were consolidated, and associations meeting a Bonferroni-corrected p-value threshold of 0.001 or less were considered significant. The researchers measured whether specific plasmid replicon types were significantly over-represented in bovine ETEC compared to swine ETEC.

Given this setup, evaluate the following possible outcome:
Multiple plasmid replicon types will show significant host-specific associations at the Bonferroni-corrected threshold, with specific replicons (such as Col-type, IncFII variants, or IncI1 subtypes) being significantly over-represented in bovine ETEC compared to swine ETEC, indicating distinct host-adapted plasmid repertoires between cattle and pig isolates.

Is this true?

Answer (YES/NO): NO